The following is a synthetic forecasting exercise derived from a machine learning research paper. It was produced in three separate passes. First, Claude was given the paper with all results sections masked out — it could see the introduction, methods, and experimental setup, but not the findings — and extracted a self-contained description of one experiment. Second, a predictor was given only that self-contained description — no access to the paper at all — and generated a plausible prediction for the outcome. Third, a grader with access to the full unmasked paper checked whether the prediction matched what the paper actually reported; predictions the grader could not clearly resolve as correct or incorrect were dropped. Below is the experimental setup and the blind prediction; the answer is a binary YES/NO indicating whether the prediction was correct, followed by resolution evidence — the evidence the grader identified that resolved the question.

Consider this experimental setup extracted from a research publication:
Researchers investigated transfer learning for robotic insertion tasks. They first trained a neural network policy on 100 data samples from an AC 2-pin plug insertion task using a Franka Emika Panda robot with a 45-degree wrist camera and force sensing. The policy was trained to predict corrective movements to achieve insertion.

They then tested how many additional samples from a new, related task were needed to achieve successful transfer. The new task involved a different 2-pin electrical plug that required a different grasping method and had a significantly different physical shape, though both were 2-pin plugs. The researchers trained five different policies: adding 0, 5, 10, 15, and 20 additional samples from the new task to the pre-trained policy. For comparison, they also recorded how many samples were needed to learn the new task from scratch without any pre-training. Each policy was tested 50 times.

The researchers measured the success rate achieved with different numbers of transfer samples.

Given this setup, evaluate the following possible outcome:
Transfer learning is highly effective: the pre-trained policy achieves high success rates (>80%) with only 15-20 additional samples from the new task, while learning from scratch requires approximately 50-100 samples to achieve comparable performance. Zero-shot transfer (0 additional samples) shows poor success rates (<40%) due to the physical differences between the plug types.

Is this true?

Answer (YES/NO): NO